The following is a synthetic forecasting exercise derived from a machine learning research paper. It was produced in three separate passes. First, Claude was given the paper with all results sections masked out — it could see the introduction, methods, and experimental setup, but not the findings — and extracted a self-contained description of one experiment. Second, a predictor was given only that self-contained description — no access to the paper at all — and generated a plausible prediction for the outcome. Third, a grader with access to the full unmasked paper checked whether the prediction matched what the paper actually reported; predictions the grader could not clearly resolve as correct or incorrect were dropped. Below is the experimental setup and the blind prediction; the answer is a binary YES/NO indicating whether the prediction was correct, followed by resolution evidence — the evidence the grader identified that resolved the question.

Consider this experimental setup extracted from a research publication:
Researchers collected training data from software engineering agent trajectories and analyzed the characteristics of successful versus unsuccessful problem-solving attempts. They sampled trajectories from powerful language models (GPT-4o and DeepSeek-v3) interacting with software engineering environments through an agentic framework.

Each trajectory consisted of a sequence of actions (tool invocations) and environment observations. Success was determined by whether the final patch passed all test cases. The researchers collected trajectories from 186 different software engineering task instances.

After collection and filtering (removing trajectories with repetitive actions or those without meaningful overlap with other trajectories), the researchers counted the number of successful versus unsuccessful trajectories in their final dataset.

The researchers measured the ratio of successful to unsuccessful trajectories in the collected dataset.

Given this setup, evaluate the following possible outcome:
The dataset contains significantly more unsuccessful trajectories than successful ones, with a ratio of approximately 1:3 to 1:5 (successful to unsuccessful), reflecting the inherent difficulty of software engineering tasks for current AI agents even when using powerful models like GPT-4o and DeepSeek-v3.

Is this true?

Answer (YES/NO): YES